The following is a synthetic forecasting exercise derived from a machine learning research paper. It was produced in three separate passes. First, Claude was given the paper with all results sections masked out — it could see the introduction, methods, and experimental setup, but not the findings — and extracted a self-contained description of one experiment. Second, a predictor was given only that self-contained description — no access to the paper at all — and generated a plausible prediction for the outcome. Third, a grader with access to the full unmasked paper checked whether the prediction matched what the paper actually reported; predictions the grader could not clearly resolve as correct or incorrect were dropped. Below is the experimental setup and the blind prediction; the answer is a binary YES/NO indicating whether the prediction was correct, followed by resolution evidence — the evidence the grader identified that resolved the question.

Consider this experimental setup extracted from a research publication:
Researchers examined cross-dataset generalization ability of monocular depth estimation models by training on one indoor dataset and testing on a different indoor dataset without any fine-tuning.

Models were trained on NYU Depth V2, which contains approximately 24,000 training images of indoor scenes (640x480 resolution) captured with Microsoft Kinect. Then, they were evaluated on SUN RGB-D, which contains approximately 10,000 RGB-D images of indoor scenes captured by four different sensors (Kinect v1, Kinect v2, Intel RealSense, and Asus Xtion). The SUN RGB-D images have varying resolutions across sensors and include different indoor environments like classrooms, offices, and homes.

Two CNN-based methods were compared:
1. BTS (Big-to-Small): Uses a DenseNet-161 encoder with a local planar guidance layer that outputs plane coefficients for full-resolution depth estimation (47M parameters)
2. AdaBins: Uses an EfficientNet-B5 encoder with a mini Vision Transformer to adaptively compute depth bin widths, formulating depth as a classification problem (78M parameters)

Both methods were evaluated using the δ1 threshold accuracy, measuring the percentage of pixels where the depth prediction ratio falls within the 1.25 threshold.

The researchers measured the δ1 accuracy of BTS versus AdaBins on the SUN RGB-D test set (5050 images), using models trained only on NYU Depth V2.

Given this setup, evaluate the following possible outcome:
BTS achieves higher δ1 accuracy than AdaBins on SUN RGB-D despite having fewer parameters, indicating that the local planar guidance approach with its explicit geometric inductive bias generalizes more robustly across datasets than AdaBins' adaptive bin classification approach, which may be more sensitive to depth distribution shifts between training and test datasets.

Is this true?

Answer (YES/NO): NO